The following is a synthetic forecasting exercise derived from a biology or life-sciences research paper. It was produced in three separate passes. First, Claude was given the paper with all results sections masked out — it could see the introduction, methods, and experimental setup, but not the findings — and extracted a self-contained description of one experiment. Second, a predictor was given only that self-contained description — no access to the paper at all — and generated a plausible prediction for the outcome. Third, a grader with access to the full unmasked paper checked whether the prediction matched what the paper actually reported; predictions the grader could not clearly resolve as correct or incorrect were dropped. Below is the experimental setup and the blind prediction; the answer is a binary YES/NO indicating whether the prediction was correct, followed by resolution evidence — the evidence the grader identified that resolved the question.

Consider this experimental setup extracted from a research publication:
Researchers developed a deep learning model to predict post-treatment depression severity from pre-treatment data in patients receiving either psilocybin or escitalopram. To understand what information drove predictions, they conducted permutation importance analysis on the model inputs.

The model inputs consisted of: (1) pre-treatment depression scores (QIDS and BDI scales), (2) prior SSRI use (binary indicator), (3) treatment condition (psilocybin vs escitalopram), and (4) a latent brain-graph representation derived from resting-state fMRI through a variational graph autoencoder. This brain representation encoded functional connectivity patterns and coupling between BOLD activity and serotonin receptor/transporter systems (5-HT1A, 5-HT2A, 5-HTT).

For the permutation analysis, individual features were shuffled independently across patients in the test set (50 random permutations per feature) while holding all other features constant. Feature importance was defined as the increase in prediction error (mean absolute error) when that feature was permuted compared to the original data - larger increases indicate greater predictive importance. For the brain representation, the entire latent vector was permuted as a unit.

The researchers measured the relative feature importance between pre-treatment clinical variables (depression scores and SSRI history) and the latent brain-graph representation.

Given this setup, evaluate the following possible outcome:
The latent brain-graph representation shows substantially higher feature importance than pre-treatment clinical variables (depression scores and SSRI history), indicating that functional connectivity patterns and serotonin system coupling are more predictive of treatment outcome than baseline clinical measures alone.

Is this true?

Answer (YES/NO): NO